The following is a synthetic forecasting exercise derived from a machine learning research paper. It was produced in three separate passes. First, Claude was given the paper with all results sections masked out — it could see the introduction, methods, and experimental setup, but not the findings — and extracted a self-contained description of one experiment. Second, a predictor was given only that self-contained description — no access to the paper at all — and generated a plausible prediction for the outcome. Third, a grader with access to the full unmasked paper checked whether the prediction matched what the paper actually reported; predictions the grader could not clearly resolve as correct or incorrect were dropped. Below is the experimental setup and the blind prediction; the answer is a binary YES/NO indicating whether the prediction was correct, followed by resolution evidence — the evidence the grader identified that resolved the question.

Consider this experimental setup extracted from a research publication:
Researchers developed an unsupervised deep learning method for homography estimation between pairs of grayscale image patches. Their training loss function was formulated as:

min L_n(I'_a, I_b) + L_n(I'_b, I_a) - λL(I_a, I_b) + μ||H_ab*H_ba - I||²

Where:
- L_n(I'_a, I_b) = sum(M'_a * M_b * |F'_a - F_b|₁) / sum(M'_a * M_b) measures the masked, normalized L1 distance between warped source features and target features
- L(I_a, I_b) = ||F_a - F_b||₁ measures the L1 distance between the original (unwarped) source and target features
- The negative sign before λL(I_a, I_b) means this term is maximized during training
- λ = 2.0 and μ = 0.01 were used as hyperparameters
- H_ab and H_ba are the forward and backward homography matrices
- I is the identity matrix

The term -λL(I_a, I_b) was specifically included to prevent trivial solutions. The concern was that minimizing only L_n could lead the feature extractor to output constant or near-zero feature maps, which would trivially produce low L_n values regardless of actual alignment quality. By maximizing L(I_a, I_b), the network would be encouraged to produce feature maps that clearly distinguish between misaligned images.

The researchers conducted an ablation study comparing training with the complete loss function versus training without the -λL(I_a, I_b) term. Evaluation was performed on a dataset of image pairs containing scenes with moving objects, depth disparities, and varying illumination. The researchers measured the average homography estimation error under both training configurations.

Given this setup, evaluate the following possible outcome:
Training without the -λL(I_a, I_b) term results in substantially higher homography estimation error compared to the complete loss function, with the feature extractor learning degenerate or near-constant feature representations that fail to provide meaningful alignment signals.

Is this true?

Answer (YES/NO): NO